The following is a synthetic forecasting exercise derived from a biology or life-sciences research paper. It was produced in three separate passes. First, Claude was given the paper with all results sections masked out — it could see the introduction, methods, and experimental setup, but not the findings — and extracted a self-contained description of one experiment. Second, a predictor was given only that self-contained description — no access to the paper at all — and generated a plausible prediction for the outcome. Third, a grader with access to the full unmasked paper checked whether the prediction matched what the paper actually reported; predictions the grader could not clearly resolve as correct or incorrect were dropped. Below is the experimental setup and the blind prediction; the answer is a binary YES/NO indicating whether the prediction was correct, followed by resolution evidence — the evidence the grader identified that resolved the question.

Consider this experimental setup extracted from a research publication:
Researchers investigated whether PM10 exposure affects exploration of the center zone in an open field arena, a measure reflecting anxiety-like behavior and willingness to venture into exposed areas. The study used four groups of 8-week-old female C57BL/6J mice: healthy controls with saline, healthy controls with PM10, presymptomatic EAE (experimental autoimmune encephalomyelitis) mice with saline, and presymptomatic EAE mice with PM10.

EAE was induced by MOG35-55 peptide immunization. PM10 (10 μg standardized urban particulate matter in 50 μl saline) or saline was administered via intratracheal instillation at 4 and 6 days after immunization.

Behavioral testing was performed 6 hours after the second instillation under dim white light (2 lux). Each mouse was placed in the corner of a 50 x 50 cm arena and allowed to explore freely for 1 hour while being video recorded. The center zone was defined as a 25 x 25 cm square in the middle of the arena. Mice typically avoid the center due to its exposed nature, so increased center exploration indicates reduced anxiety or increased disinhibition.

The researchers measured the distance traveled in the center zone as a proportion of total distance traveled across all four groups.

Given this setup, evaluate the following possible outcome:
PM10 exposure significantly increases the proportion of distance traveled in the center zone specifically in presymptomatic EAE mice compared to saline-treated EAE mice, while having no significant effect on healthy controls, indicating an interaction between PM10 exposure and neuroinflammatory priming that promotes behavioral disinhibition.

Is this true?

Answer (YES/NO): YES